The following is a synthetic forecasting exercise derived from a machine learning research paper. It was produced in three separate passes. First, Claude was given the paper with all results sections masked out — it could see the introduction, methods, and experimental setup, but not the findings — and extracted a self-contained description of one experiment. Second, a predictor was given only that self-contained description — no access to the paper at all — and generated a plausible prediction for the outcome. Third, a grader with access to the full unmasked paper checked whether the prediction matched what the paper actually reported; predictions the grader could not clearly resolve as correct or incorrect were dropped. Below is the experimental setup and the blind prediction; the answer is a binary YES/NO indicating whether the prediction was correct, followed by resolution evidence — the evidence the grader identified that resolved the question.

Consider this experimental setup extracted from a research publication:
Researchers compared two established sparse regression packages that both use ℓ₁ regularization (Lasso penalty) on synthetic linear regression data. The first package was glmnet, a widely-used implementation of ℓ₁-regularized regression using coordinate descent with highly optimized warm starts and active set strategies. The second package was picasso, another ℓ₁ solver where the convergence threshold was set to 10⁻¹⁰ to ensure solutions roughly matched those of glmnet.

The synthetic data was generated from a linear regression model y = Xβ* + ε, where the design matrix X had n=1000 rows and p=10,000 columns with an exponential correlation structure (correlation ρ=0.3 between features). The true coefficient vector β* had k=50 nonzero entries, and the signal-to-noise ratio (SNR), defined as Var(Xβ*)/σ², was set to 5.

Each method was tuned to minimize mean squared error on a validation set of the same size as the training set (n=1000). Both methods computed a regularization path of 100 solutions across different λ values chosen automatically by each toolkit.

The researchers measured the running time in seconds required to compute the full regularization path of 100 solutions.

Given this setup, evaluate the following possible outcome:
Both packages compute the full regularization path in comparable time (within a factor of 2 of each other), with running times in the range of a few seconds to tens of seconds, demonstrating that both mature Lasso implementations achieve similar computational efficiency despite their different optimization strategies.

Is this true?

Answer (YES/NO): NO